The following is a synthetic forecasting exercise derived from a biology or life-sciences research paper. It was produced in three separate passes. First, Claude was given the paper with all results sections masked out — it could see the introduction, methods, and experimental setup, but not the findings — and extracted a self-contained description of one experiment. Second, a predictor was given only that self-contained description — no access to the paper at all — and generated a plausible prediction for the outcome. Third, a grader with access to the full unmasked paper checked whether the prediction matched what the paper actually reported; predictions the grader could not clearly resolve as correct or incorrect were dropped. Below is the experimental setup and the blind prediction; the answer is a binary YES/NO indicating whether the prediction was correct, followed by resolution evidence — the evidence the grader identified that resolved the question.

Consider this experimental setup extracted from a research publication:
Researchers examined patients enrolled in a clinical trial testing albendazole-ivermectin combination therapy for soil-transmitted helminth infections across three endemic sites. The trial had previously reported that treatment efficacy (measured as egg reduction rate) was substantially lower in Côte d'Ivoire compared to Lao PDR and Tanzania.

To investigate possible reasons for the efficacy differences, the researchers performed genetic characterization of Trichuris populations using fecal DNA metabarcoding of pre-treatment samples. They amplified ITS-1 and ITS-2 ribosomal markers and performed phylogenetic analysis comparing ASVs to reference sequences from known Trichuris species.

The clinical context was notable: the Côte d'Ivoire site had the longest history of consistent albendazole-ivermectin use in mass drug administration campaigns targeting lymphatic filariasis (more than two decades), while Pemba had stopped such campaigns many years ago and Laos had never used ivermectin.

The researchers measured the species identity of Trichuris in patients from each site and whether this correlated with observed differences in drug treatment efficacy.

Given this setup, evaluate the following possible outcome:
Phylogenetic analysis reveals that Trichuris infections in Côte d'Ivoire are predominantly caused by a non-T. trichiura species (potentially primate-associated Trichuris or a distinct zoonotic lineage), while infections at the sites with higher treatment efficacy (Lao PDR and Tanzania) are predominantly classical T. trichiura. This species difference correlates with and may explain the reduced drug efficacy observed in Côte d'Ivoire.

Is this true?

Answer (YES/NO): YES